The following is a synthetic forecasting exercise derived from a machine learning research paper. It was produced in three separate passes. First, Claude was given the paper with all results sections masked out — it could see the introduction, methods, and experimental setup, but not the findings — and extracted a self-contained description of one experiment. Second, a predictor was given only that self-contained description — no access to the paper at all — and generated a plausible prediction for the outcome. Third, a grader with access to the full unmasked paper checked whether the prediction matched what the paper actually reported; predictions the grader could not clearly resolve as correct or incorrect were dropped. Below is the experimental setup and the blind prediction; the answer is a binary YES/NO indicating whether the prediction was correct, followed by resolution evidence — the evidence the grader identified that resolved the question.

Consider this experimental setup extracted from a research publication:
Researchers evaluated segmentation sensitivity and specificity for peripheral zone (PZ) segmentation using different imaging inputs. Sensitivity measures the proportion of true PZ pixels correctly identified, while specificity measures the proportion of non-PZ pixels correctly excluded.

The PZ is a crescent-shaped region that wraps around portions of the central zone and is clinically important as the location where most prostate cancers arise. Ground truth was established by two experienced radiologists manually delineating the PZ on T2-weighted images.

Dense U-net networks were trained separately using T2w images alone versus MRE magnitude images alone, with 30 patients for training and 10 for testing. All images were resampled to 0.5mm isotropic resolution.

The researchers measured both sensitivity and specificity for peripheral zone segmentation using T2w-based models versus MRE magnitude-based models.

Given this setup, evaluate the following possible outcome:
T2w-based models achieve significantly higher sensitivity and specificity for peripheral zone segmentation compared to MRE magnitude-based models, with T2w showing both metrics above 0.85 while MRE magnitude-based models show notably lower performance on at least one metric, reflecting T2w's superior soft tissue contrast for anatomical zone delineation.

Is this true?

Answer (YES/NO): NO